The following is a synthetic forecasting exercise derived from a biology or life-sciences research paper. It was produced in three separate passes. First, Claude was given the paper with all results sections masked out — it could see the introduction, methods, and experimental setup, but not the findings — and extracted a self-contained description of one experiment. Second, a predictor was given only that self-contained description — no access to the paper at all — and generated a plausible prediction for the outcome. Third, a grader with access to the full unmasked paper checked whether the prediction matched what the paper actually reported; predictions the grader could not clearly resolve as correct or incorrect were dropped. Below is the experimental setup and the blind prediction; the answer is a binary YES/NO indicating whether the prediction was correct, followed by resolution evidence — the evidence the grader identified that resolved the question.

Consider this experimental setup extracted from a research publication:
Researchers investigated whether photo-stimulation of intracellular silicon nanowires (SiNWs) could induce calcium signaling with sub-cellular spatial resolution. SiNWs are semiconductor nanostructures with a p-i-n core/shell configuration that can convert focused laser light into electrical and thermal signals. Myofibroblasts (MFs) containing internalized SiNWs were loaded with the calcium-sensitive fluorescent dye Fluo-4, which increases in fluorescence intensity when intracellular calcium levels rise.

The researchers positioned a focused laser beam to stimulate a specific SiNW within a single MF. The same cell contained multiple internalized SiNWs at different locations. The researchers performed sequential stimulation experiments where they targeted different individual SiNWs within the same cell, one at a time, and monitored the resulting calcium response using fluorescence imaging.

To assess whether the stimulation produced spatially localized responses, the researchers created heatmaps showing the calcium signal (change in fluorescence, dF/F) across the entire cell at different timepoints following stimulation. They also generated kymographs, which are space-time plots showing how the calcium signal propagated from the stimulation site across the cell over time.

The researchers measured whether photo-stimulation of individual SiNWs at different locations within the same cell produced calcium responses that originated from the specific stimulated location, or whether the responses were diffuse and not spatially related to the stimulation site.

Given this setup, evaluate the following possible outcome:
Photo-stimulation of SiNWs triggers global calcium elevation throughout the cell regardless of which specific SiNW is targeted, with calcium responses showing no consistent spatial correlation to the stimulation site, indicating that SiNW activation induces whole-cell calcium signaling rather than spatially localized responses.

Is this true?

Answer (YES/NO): NO